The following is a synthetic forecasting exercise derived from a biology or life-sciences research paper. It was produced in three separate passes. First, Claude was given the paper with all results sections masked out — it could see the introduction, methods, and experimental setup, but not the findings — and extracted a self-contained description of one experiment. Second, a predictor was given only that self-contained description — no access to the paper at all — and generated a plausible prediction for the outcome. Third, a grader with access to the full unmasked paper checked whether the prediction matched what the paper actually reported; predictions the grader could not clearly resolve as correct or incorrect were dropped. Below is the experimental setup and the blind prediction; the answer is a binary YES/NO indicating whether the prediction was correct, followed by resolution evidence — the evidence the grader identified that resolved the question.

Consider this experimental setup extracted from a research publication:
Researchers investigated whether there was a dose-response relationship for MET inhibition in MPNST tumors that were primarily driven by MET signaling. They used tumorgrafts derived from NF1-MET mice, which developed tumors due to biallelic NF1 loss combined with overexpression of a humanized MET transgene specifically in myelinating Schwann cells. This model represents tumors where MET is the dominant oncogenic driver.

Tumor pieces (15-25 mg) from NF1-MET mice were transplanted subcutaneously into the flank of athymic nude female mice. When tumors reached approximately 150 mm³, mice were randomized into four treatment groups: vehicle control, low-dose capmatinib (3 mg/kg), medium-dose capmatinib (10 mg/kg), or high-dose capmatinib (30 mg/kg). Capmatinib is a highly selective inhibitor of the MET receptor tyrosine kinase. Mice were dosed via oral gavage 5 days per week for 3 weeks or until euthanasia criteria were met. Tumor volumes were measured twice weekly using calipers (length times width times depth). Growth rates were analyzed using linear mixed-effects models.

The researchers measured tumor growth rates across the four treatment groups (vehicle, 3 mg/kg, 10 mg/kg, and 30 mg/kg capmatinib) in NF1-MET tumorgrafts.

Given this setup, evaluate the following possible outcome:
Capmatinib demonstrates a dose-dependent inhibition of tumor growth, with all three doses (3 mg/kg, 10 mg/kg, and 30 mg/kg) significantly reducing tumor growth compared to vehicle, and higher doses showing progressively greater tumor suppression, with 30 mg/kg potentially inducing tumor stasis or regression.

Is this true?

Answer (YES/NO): NO